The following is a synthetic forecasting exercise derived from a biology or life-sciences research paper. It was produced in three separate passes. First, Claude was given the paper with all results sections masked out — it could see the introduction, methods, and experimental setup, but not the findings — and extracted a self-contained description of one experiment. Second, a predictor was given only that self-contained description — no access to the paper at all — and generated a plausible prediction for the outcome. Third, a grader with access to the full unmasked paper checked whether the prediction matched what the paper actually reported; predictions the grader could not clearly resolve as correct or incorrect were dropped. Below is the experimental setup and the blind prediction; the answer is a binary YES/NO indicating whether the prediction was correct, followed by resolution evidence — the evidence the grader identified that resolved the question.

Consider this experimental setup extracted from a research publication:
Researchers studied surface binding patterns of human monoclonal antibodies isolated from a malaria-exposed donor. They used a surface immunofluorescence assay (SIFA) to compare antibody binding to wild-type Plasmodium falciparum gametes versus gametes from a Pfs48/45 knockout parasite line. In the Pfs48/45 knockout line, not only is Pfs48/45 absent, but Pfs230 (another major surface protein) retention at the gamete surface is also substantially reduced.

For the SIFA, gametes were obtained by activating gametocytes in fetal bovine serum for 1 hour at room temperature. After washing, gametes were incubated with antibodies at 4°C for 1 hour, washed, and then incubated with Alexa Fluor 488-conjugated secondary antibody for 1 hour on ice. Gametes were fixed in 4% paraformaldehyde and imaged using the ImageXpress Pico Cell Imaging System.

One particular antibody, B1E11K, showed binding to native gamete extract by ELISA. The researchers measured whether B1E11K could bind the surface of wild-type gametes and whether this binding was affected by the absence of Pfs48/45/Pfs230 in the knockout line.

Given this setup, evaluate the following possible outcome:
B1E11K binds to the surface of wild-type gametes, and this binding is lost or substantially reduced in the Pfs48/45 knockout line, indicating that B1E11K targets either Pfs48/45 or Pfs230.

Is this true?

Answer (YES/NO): NO